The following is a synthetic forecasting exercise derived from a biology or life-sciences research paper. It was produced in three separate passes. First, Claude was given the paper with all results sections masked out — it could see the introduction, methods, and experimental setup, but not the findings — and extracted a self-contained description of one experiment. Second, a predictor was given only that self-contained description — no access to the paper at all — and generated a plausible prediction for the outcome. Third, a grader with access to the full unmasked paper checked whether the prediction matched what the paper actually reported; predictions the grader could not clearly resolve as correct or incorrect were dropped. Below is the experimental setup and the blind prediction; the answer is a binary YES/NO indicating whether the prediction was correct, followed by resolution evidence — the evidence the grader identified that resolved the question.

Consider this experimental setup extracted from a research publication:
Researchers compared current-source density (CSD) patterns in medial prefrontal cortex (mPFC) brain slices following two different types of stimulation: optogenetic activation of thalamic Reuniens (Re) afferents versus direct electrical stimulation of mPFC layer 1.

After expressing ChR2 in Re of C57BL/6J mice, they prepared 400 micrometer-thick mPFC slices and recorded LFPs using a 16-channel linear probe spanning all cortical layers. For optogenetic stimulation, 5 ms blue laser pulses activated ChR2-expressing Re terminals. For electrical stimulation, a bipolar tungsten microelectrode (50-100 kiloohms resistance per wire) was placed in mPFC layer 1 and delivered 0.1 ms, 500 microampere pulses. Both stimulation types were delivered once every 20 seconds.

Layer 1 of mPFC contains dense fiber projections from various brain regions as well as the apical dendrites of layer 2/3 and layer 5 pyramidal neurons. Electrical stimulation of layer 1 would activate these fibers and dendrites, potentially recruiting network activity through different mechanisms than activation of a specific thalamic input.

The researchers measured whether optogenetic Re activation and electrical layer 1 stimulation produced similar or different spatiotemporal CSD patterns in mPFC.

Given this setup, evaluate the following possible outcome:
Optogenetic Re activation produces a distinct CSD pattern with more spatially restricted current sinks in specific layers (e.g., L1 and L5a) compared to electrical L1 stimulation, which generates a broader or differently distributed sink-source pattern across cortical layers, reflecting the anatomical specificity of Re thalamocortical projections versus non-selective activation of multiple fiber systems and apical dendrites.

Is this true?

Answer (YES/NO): NO